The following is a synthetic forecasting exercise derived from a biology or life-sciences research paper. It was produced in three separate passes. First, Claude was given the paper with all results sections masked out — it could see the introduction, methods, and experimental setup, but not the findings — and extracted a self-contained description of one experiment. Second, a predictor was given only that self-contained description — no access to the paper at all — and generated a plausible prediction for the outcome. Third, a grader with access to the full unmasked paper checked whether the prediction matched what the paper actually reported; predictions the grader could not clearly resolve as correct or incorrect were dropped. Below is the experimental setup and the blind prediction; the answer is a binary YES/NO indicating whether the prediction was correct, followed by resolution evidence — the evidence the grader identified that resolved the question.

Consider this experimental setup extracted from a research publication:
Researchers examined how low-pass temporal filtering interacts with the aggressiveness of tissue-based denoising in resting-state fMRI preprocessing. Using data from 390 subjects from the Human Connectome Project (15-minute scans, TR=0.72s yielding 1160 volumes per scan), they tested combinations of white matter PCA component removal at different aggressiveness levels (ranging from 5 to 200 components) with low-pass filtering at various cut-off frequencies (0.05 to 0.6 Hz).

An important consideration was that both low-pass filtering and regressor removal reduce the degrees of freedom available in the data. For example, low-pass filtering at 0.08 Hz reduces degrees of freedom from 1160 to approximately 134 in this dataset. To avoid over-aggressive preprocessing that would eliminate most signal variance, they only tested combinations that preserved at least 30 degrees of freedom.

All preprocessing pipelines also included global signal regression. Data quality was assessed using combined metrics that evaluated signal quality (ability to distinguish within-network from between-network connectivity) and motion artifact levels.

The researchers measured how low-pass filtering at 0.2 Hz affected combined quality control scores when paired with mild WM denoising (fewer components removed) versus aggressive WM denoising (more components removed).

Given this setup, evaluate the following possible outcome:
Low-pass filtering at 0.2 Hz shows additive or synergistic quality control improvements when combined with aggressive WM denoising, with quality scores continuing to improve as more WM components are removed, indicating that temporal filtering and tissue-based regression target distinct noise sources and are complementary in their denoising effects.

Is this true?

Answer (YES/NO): NO